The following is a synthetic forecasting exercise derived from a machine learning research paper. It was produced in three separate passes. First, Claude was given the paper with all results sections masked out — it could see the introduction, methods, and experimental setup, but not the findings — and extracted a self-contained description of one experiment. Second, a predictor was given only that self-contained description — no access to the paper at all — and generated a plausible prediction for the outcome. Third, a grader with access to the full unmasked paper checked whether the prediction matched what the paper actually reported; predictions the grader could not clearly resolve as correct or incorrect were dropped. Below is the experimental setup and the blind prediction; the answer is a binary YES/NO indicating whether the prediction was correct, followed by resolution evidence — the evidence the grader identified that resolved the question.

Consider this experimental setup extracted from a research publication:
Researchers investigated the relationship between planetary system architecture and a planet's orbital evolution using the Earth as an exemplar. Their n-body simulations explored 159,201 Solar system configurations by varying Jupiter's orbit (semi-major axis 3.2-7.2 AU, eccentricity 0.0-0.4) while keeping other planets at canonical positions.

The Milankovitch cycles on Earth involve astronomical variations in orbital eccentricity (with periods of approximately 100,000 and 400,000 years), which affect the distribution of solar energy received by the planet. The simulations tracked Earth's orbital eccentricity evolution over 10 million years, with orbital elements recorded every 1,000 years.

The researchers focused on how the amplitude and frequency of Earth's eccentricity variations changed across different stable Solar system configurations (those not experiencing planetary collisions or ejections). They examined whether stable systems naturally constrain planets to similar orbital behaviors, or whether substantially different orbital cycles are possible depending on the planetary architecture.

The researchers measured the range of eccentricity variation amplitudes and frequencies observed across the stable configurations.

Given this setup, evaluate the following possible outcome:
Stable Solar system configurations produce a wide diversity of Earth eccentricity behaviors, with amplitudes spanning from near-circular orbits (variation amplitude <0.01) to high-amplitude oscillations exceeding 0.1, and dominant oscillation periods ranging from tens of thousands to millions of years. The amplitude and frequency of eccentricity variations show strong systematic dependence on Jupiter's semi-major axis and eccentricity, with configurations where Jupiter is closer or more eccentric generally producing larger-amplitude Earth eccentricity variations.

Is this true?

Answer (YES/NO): NO